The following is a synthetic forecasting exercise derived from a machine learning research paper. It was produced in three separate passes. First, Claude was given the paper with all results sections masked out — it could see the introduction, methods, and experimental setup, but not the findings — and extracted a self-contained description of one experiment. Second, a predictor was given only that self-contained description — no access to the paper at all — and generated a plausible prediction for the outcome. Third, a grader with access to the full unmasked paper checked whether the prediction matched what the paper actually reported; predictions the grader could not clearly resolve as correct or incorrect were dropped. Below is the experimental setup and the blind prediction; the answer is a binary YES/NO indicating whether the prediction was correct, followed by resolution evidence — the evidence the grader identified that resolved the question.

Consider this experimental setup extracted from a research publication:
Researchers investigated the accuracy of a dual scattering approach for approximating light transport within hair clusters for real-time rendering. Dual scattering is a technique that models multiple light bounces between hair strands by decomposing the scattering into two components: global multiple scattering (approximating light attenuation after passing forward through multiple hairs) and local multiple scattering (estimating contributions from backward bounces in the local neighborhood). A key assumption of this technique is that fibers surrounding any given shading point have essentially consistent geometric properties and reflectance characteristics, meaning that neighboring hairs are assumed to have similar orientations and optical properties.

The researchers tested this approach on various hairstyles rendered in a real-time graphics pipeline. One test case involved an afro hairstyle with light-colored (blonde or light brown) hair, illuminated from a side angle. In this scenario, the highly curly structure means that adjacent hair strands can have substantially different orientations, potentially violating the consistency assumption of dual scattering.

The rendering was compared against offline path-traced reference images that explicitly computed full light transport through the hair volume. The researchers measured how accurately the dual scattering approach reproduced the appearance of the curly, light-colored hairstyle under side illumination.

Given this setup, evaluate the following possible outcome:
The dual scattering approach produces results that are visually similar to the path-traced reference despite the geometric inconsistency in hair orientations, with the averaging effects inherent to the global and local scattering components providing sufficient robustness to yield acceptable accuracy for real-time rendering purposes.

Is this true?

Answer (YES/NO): NO